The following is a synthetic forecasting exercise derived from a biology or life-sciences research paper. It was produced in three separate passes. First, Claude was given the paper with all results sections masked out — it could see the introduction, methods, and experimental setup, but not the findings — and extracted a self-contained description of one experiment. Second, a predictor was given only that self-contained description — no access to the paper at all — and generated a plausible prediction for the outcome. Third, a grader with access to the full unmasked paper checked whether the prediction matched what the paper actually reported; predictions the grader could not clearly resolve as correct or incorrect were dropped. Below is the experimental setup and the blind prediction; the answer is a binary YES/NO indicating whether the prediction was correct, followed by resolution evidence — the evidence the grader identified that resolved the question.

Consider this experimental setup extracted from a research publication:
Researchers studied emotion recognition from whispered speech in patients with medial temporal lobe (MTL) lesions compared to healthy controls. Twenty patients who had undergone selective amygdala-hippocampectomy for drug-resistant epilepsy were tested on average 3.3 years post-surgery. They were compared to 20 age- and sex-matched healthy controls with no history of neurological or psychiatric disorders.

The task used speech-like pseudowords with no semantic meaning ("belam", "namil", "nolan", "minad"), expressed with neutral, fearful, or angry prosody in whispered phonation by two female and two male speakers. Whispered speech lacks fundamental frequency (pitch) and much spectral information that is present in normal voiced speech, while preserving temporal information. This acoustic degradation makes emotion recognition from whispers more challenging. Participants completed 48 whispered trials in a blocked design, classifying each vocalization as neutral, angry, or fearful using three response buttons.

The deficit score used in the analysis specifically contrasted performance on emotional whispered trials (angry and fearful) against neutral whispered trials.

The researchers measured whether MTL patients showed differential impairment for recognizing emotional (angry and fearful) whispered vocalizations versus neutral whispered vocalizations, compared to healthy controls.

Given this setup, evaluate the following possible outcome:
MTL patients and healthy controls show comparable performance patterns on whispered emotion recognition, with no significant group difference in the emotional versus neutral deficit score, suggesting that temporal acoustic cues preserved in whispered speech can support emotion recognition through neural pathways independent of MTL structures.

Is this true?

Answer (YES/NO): NO